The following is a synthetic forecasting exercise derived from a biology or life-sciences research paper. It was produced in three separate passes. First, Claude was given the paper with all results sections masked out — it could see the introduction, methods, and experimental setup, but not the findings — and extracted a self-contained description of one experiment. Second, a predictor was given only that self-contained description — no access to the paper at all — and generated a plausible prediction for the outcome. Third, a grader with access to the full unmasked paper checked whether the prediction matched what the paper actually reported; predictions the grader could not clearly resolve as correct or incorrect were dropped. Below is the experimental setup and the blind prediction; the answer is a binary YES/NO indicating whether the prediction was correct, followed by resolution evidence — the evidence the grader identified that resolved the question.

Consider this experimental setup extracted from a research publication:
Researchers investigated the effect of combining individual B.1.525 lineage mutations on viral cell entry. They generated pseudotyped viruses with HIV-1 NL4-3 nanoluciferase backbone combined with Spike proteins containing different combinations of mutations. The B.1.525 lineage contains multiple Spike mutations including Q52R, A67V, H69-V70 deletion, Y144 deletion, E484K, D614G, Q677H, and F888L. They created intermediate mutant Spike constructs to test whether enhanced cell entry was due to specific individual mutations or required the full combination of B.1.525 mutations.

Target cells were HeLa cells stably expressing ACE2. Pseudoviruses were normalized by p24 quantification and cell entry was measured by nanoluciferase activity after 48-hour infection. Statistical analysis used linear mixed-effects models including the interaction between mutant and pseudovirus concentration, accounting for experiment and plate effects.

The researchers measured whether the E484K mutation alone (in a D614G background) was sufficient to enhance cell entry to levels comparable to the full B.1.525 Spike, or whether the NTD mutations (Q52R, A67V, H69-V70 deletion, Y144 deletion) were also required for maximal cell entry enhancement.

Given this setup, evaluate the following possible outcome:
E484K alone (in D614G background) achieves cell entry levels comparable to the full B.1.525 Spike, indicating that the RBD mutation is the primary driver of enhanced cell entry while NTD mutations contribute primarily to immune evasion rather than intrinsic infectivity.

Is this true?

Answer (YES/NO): NO